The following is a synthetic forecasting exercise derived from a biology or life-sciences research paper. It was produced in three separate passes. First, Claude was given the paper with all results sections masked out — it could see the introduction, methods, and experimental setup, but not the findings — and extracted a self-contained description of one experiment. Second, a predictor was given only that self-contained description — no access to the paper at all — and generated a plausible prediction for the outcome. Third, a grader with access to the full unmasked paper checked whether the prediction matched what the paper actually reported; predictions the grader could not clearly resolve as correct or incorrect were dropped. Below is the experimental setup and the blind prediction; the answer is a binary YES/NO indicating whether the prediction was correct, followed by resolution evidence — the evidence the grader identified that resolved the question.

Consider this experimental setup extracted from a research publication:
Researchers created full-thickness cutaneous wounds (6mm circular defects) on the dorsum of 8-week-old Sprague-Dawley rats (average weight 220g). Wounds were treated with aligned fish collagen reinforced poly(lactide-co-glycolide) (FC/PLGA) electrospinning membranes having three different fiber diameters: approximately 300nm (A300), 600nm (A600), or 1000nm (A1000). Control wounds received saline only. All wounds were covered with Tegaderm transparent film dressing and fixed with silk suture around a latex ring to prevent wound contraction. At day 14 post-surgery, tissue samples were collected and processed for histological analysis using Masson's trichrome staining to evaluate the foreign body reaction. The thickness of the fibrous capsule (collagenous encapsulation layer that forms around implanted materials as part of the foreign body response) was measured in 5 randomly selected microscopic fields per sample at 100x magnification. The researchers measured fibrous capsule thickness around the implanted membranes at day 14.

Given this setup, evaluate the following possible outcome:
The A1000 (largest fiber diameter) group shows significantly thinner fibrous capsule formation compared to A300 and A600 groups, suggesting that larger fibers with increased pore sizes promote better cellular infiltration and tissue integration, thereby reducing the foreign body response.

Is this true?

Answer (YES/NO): NO